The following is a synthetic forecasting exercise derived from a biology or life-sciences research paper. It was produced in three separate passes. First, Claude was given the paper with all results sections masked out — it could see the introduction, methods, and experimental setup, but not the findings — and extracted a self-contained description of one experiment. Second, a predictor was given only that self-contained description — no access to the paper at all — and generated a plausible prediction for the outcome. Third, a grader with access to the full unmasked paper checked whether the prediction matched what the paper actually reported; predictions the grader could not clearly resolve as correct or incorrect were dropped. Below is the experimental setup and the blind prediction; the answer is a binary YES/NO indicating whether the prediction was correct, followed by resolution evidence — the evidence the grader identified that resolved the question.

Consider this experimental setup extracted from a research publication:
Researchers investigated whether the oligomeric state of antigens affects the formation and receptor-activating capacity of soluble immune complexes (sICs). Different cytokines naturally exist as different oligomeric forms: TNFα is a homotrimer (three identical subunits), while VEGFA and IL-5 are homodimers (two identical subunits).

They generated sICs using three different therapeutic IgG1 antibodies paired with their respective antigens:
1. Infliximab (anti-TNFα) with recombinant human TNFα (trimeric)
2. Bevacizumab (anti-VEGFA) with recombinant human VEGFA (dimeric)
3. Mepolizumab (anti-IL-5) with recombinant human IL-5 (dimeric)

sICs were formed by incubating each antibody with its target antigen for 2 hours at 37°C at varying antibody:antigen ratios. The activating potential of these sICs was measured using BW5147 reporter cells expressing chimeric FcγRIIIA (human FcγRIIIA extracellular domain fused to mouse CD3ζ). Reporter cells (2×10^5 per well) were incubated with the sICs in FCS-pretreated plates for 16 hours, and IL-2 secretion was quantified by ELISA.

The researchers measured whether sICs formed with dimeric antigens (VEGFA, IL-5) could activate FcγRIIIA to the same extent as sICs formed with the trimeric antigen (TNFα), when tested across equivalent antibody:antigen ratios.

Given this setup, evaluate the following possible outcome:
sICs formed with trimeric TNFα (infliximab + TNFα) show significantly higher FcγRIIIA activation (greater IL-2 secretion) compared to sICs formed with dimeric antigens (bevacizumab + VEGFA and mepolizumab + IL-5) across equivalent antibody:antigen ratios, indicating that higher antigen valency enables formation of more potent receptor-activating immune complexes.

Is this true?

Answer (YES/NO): NO